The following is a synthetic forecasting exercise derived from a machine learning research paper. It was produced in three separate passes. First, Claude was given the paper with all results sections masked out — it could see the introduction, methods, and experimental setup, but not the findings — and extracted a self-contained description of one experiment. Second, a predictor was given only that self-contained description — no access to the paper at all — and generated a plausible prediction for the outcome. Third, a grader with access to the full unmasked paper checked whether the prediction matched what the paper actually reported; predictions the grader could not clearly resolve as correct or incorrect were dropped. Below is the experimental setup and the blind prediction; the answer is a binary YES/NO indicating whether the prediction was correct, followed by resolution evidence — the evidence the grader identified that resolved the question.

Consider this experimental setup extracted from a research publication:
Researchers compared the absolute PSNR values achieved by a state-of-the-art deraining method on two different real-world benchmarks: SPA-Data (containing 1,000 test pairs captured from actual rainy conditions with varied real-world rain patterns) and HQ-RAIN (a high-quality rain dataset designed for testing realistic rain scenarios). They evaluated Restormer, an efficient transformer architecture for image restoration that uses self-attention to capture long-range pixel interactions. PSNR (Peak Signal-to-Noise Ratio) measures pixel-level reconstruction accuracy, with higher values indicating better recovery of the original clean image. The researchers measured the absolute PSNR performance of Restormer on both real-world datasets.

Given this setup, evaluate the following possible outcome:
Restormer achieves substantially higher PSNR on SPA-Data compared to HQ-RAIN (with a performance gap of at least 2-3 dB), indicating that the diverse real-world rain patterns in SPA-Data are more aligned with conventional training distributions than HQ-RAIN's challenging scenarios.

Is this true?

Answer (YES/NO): YES